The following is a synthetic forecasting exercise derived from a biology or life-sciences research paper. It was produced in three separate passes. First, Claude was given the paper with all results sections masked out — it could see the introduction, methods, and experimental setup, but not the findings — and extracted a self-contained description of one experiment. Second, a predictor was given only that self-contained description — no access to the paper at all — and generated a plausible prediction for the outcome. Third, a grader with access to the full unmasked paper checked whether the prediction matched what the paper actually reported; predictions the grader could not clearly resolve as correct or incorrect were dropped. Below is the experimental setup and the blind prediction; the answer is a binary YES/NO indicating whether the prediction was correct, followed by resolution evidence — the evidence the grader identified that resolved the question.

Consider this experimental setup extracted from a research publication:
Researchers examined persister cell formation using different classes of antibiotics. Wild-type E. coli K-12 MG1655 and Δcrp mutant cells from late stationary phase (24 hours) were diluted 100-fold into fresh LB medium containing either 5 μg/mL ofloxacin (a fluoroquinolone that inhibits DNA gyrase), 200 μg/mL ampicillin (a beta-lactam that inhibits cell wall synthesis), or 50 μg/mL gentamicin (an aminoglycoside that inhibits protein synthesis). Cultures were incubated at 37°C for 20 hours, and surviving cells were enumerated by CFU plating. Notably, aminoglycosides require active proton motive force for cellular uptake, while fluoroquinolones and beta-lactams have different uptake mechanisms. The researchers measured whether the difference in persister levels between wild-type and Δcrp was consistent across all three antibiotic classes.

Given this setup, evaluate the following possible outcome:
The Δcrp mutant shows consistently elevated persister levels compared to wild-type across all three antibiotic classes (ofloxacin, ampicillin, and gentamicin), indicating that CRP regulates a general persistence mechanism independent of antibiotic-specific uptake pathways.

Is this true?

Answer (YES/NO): NO